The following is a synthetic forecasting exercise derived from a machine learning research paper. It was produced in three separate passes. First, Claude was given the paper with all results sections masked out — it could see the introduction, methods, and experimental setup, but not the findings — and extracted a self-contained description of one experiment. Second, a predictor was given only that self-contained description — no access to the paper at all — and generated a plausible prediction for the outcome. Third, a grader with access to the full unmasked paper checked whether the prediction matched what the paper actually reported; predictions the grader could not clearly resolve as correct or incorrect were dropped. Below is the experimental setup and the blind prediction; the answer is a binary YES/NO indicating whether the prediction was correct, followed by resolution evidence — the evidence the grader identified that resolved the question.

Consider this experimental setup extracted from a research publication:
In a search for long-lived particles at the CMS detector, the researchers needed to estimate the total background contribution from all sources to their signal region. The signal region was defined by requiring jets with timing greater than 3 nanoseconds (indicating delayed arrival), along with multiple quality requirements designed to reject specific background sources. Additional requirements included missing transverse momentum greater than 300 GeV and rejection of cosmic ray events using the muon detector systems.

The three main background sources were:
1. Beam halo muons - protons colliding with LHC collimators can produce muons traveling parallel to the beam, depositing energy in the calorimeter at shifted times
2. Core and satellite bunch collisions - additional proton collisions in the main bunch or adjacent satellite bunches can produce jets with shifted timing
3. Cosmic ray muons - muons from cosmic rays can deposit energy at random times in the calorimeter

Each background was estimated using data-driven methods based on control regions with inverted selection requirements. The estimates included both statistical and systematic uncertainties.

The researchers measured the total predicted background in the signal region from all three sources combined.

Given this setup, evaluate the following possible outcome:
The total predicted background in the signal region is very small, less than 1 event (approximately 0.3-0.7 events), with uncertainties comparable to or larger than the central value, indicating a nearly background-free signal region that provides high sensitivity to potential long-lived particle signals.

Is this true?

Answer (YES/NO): NO